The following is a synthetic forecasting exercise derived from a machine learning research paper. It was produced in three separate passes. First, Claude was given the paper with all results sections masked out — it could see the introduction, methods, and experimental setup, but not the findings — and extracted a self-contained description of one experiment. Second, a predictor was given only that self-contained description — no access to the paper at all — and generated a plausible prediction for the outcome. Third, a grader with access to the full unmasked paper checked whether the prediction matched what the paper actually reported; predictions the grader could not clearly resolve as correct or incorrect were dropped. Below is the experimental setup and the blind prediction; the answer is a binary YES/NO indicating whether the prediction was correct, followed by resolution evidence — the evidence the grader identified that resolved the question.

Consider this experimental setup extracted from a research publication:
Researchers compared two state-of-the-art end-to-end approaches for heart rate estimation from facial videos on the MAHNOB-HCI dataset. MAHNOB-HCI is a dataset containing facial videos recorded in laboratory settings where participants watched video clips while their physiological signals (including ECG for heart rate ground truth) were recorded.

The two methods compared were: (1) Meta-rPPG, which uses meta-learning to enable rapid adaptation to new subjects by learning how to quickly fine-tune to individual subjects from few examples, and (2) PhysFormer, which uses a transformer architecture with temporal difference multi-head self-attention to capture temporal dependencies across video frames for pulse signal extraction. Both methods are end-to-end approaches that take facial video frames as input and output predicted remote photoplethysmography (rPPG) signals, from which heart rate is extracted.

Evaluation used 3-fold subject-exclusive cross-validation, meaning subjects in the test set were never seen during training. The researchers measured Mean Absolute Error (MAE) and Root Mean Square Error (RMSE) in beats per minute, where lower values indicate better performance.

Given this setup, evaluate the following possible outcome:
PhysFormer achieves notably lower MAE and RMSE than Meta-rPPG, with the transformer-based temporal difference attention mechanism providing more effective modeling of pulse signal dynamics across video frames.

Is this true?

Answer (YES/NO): NO